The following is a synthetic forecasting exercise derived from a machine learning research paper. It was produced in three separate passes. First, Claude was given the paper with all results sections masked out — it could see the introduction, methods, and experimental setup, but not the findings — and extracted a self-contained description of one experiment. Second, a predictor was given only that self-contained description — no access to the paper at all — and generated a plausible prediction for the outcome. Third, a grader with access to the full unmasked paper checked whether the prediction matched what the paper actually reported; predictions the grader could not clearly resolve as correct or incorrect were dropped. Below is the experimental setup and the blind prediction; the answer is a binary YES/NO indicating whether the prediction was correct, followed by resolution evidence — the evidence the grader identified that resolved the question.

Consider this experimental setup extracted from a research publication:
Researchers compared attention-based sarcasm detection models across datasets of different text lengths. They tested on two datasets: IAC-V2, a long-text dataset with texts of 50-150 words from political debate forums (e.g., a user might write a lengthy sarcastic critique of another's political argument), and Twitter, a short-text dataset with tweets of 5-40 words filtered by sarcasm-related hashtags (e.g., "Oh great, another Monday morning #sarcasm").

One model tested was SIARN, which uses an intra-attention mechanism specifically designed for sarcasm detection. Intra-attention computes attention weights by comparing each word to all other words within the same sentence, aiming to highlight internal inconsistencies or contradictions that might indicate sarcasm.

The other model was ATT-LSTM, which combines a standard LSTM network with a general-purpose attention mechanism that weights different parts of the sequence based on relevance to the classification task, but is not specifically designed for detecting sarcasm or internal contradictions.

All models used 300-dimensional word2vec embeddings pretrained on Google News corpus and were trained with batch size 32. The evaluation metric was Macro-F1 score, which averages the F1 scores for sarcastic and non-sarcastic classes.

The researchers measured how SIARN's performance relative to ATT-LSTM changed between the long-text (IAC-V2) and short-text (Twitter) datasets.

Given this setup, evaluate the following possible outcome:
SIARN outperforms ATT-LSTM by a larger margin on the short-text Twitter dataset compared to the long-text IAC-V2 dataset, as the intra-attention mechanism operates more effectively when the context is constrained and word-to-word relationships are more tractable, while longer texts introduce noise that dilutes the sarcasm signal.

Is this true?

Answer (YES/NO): NO